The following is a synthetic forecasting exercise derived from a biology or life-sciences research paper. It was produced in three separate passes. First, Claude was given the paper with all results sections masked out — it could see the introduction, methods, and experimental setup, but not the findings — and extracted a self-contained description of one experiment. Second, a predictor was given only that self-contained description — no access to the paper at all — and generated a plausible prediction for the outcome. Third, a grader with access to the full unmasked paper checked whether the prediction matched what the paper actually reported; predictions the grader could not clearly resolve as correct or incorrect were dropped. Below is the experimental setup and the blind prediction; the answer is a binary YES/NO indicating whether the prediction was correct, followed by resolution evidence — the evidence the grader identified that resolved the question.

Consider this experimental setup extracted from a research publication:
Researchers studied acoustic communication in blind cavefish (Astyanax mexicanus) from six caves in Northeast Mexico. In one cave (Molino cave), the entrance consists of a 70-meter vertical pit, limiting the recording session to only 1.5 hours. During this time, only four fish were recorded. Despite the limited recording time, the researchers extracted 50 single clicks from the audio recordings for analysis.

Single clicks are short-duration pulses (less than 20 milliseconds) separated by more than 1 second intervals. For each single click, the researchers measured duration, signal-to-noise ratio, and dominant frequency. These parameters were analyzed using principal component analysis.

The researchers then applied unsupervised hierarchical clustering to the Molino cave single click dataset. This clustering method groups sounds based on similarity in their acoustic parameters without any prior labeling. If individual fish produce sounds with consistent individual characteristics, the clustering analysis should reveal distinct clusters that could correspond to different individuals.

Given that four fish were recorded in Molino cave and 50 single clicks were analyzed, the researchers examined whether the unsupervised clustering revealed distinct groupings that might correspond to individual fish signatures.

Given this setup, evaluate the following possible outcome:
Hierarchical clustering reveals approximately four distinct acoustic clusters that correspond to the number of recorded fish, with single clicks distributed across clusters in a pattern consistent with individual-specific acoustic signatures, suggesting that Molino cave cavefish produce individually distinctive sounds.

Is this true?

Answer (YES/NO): YES